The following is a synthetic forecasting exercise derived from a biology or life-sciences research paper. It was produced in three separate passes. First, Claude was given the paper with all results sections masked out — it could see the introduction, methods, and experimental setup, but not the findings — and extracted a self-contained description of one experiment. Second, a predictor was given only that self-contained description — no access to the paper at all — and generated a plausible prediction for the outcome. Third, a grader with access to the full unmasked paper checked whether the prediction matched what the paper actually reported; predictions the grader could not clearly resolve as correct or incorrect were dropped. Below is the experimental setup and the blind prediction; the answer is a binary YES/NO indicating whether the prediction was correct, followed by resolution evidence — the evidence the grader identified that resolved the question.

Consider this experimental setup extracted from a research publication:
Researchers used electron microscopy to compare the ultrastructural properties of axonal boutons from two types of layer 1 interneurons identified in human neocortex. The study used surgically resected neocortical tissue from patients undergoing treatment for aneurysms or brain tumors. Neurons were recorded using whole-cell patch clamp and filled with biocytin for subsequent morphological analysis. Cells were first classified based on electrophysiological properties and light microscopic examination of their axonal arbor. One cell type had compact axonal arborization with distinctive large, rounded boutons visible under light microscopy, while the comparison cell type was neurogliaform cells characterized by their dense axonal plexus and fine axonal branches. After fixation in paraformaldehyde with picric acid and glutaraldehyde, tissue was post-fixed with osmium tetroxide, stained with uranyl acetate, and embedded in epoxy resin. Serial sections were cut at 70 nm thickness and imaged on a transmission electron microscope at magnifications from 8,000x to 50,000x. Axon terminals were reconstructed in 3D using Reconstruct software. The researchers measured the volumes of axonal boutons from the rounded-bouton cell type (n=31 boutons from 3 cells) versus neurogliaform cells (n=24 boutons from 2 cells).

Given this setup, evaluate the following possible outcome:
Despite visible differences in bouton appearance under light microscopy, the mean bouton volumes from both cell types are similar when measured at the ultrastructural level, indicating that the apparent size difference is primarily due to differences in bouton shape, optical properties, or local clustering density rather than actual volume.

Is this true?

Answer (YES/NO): NO